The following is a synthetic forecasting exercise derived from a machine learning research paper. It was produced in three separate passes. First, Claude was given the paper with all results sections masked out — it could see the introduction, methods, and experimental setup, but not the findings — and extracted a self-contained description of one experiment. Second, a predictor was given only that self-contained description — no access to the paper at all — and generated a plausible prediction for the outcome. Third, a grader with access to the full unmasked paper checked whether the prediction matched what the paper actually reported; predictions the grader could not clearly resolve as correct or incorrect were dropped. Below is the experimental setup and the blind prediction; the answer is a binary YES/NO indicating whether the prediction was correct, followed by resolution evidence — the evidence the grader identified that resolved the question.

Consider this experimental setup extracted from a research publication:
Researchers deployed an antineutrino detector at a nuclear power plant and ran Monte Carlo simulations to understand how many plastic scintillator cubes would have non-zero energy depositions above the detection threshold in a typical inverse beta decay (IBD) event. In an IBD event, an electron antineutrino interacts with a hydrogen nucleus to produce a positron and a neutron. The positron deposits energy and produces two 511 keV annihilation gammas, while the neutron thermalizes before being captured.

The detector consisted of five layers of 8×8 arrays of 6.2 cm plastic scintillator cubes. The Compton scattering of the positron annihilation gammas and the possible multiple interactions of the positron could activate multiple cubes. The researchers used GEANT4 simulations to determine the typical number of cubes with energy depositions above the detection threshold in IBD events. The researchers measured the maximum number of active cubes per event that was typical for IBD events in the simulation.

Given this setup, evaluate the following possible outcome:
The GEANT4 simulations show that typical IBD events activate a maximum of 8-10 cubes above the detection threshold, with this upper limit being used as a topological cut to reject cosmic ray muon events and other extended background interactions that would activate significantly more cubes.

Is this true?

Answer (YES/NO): NO